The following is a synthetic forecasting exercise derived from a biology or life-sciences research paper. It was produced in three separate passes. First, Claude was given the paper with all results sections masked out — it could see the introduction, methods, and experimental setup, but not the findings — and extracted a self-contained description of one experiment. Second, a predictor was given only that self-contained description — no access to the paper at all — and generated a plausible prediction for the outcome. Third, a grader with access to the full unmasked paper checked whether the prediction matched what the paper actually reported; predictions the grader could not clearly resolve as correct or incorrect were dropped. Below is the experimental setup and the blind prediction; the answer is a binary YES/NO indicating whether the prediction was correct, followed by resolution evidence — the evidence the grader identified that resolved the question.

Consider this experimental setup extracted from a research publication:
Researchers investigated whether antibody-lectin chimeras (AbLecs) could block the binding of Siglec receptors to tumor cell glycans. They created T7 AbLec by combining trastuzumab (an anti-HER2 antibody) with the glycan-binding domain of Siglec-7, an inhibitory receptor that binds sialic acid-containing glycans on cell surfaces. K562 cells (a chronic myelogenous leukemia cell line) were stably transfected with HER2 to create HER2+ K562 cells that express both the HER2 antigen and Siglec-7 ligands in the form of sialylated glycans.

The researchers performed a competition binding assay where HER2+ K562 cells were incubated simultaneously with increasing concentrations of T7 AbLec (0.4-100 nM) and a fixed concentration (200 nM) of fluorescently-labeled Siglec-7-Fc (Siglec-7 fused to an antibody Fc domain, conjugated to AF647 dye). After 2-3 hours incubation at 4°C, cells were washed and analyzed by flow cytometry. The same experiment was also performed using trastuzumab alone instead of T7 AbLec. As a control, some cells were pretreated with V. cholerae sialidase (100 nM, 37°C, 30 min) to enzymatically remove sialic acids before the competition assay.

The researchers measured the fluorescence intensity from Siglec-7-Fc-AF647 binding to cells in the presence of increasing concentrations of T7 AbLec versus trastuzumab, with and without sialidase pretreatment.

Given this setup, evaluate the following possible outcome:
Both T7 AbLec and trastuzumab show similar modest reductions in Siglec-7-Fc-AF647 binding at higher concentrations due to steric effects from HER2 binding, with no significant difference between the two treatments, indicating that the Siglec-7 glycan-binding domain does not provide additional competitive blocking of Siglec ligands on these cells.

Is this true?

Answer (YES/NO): NO